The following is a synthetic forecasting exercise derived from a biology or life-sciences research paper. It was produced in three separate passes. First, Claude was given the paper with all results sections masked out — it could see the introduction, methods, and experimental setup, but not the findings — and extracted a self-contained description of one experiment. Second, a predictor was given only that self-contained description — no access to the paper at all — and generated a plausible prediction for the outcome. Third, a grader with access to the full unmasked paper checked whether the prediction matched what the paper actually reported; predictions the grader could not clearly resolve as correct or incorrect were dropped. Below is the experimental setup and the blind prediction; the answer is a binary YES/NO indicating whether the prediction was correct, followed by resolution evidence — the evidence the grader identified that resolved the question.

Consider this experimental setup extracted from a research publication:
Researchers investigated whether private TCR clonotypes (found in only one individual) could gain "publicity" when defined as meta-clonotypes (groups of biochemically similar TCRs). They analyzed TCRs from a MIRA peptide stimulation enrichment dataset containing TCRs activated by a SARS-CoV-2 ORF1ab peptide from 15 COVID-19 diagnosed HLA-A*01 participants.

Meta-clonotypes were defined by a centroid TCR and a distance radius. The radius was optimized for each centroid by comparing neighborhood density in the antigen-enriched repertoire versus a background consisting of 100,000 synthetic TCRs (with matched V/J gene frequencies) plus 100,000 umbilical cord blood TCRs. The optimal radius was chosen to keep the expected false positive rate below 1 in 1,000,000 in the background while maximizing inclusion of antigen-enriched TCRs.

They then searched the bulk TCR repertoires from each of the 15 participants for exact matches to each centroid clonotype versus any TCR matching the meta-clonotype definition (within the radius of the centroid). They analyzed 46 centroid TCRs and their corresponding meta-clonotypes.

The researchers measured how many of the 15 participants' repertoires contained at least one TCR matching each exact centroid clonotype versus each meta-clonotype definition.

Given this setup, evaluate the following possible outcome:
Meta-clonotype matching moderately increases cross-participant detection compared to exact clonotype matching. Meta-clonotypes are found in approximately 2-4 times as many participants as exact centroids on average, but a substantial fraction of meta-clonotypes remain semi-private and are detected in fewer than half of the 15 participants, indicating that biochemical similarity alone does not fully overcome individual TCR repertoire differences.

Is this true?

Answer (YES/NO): NO